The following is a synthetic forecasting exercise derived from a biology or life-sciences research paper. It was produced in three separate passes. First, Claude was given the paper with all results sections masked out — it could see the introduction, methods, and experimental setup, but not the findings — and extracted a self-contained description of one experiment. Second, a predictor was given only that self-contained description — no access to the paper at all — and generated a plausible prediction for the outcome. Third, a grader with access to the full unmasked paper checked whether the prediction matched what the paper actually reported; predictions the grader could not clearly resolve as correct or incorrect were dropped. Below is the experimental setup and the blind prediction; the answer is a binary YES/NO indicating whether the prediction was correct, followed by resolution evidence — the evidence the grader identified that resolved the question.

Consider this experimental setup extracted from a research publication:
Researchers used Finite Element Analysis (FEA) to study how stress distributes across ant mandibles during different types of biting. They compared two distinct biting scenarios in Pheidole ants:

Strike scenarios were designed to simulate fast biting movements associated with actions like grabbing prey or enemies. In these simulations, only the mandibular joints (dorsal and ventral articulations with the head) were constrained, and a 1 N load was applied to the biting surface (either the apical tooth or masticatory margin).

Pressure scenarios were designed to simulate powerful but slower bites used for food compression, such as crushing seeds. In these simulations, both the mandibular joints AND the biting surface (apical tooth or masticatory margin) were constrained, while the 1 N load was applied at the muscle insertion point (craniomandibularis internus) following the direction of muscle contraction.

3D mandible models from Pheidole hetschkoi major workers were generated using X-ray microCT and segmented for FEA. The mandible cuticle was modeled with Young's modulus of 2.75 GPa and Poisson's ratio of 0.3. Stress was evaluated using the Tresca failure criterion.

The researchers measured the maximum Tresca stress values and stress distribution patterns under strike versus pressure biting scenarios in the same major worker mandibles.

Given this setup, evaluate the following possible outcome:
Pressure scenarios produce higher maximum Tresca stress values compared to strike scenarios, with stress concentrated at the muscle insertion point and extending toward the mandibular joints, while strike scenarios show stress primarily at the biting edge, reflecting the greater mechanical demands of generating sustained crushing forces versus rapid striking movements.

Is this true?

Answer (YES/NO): NO